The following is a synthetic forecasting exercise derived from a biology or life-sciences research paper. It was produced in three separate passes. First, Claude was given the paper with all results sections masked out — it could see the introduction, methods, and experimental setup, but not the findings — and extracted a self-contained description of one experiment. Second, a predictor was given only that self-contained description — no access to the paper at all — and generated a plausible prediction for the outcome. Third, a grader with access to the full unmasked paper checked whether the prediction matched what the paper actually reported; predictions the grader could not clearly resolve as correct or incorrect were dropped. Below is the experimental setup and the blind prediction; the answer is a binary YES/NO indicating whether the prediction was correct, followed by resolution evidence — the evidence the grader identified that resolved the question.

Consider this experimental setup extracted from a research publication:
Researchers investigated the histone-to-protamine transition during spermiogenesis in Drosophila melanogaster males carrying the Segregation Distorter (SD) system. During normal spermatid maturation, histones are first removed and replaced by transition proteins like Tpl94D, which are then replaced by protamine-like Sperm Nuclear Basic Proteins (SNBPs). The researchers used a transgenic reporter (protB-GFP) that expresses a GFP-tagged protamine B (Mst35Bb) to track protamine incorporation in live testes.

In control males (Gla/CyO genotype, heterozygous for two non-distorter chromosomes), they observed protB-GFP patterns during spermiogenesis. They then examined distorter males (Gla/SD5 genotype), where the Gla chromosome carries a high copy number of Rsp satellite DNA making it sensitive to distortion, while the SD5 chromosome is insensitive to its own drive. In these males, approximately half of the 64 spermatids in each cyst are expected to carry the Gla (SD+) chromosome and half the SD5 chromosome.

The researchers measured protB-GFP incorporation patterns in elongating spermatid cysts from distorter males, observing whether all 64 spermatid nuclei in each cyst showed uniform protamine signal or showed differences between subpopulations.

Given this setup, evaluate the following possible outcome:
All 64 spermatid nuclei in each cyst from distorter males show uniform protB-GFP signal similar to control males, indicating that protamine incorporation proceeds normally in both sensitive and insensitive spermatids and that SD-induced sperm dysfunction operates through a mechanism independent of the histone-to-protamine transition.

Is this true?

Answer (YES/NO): NO